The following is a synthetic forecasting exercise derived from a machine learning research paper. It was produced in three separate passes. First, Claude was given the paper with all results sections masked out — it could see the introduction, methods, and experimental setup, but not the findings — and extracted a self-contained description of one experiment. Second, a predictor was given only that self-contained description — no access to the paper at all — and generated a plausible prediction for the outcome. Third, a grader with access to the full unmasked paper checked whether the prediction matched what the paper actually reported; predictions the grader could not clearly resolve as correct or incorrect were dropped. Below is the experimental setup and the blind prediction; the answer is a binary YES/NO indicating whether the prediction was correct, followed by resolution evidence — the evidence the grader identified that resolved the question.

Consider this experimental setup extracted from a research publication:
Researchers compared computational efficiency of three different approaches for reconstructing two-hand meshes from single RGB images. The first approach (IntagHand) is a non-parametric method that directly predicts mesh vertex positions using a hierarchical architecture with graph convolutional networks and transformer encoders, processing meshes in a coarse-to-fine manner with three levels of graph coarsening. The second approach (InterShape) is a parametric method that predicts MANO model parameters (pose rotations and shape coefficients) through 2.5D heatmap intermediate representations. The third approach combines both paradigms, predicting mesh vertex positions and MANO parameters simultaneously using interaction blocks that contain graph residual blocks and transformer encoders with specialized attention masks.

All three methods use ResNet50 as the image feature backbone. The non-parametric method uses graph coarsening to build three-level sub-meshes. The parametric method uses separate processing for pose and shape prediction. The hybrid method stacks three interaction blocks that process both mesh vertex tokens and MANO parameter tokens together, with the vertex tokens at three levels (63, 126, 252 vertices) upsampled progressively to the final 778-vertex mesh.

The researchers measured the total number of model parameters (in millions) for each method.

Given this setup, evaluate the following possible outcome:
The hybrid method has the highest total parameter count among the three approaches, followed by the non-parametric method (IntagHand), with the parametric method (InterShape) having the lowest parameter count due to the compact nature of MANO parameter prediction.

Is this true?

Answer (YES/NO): NO